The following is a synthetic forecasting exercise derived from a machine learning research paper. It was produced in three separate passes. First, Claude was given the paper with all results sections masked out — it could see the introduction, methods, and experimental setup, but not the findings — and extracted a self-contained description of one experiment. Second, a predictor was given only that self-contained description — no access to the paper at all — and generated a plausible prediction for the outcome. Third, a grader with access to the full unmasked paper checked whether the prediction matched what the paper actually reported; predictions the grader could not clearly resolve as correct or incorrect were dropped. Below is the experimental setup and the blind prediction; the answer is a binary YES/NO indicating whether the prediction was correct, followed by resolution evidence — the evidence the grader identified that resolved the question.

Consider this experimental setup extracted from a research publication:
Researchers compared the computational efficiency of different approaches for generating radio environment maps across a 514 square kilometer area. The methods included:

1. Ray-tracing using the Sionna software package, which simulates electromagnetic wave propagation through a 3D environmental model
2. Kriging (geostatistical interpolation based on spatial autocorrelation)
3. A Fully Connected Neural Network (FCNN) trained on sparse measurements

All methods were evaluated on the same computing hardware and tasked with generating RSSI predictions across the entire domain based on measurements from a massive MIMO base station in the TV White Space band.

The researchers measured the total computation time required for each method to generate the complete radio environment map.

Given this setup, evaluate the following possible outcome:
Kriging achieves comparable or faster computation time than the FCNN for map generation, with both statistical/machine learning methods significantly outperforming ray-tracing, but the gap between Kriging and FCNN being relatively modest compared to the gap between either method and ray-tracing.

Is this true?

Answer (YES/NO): YES